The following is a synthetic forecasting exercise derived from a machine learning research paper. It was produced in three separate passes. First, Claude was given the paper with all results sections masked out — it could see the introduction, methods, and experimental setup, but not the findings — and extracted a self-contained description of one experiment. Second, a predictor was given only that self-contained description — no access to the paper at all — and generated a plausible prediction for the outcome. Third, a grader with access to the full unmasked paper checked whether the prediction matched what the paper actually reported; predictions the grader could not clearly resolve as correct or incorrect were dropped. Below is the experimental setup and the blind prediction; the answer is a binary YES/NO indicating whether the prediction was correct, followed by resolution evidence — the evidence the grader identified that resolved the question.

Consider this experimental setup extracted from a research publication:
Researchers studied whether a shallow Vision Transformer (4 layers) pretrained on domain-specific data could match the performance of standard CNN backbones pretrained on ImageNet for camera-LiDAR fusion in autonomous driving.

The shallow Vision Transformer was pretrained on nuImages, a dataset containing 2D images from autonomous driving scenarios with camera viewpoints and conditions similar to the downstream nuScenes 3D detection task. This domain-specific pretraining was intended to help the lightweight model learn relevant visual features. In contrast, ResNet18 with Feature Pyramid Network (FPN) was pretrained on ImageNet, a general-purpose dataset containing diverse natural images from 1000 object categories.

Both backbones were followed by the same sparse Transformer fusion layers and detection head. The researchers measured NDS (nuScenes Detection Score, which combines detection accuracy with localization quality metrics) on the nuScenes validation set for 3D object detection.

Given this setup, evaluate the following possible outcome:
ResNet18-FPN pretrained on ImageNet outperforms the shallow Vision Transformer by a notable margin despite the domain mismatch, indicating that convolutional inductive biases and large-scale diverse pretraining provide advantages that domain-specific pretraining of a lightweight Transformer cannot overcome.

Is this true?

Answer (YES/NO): YES